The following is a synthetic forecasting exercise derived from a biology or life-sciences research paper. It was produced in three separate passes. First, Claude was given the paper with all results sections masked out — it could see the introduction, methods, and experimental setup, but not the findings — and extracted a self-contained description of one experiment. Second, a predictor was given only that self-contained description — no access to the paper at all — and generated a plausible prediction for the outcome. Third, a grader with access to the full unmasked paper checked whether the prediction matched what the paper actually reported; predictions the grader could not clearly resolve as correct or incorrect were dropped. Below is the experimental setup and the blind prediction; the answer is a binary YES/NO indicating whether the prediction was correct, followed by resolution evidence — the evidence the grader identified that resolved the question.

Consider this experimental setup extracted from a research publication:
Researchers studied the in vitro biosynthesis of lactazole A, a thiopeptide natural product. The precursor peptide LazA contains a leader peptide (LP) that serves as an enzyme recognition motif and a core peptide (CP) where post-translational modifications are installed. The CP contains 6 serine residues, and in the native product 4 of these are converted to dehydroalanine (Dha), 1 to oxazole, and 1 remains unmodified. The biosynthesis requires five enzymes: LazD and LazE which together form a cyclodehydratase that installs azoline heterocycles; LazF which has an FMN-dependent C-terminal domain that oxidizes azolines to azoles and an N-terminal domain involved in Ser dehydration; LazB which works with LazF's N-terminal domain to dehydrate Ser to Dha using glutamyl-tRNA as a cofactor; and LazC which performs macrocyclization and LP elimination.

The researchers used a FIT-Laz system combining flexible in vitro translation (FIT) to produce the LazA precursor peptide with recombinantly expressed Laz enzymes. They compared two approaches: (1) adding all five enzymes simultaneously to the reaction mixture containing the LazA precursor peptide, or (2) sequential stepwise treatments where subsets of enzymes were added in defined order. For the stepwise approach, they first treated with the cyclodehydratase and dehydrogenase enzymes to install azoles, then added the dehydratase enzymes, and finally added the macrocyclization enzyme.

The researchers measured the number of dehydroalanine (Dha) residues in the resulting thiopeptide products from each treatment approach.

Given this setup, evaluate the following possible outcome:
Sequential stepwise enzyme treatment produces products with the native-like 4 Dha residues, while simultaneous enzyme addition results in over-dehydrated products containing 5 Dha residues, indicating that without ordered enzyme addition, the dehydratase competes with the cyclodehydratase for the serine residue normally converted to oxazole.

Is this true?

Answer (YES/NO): NO